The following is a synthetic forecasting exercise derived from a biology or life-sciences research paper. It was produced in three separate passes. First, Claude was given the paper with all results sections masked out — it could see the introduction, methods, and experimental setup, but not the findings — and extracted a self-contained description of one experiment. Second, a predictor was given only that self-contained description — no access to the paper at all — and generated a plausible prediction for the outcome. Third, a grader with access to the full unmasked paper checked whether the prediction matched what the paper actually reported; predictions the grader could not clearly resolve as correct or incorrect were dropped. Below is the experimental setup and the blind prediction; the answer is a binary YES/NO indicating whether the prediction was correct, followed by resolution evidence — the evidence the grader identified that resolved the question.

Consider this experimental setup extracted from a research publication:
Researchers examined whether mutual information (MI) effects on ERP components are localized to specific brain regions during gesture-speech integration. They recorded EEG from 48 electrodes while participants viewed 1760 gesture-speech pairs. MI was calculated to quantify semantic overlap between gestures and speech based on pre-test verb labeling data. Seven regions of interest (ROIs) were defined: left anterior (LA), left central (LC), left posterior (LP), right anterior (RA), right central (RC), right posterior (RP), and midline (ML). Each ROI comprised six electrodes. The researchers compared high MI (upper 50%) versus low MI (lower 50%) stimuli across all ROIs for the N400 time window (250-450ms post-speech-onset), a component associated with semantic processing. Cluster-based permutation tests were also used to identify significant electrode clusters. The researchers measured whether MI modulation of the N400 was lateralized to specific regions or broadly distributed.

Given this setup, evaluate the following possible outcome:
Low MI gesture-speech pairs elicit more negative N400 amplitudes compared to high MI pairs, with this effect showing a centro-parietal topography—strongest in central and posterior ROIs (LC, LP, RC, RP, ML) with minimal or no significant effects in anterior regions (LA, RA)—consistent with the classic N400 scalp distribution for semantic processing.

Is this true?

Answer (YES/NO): NO